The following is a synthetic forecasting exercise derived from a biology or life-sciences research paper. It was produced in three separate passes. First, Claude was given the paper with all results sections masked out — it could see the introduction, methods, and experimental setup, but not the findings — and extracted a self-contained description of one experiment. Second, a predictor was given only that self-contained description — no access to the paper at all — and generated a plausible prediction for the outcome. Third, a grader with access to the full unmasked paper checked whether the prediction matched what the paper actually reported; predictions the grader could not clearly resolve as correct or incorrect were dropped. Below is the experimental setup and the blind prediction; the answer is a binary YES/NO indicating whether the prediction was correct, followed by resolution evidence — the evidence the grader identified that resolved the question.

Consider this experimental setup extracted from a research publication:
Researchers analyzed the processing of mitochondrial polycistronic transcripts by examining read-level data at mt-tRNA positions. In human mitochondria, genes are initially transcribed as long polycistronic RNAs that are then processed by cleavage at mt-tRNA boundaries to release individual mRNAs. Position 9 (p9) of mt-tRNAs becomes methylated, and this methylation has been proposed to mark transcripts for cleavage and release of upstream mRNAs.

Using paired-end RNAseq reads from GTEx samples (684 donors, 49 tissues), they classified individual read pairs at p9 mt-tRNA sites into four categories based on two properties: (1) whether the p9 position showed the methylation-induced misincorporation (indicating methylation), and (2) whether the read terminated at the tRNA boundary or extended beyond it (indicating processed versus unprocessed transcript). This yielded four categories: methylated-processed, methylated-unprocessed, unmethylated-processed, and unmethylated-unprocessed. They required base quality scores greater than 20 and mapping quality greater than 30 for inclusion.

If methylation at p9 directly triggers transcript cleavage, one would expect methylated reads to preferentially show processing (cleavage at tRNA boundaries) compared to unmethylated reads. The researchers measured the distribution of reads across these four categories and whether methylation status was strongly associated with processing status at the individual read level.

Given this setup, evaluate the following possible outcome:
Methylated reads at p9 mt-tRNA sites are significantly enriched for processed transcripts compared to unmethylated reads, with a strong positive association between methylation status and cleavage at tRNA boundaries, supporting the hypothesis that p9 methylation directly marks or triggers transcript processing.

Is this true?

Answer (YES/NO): NO